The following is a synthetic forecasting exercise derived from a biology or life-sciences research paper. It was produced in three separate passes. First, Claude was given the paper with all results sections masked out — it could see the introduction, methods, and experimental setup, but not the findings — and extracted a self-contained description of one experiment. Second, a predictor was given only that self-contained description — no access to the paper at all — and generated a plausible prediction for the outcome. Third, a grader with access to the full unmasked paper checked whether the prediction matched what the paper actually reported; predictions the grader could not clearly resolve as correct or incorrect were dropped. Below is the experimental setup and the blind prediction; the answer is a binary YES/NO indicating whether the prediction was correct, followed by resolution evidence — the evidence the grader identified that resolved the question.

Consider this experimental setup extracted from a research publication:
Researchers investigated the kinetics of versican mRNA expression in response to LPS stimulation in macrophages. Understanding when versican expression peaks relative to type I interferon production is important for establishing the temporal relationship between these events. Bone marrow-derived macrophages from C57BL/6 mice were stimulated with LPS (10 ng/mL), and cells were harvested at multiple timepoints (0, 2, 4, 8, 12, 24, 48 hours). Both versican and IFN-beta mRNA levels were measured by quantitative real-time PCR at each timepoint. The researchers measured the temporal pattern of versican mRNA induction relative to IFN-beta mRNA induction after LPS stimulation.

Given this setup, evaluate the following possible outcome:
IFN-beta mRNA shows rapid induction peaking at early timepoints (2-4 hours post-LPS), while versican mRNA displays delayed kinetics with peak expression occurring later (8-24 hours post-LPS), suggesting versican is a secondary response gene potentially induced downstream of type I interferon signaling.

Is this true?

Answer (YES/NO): YES